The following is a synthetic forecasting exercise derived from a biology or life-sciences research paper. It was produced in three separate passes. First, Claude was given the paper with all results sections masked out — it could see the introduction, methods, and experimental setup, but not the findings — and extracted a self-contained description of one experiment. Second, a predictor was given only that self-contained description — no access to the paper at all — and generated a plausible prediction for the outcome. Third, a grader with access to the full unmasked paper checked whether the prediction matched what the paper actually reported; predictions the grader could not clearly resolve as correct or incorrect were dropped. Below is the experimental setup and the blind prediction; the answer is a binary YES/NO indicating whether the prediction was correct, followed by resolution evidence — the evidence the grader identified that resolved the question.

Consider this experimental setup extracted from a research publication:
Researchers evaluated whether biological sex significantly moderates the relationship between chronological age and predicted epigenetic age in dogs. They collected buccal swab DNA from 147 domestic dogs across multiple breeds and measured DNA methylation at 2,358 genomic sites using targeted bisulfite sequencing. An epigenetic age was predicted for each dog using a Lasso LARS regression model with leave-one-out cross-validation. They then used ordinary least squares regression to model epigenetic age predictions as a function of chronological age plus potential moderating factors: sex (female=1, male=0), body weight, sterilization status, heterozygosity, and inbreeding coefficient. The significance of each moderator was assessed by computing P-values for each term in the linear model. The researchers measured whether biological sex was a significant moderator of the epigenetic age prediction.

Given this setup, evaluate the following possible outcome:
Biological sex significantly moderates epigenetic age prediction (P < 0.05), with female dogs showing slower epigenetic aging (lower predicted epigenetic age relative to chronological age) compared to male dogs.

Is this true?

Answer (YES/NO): NO